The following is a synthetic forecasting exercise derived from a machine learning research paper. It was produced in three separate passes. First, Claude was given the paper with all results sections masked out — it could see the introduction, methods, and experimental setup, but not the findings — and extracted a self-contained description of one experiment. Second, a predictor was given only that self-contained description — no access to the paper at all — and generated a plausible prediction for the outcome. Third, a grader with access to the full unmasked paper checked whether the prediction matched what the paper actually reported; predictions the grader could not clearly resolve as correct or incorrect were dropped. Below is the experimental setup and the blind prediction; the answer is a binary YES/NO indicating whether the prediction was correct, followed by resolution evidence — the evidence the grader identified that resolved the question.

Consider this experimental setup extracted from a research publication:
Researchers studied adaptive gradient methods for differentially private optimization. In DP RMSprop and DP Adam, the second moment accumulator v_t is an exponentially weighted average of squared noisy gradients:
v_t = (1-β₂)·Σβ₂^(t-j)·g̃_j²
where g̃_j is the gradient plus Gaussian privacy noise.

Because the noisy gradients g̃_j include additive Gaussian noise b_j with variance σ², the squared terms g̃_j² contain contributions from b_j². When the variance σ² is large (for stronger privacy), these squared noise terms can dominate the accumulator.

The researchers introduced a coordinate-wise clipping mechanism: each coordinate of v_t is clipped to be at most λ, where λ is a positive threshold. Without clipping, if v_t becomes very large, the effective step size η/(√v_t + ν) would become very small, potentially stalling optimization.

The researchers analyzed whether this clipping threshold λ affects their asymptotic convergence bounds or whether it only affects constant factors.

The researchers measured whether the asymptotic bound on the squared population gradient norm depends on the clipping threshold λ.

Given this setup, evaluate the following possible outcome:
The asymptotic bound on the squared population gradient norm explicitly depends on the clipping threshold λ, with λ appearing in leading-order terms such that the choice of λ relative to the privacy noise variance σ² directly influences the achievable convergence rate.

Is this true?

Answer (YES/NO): NO